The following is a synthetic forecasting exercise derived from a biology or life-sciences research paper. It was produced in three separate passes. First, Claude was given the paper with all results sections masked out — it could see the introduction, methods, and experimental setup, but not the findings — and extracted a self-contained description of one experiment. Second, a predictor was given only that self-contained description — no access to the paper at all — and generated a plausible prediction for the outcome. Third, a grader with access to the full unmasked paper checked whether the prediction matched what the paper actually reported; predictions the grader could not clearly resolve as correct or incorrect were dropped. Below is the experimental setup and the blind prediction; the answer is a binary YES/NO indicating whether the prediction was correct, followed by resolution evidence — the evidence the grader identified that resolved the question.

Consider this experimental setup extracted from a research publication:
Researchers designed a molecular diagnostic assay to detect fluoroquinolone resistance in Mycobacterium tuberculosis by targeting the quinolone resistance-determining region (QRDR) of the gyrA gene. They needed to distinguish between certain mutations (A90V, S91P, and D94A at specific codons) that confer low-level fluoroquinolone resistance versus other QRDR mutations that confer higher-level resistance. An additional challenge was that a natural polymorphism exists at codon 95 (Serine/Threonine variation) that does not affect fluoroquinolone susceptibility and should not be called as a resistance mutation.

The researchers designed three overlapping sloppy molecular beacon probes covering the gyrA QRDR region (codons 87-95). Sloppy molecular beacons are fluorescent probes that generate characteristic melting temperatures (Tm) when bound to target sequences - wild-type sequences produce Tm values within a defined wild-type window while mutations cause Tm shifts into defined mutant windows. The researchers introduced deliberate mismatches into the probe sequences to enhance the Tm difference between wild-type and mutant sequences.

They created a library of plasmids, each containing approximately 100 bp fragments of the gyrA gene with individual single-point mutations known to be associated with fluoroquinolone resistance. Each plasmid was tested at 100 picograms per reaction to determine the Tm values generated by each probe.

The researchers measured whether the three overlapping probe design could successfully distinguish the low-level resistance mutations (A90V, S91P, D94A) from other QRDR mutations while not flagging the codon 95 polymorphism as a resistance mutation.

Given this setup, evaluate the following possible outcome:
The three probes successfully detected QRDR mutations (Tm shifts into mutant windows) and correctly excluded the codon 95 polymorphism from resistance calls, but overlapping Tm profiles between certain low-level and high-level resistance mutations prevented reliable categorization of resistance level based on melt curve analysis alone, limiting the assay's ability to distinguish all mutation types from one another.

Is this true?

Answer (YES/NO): NO